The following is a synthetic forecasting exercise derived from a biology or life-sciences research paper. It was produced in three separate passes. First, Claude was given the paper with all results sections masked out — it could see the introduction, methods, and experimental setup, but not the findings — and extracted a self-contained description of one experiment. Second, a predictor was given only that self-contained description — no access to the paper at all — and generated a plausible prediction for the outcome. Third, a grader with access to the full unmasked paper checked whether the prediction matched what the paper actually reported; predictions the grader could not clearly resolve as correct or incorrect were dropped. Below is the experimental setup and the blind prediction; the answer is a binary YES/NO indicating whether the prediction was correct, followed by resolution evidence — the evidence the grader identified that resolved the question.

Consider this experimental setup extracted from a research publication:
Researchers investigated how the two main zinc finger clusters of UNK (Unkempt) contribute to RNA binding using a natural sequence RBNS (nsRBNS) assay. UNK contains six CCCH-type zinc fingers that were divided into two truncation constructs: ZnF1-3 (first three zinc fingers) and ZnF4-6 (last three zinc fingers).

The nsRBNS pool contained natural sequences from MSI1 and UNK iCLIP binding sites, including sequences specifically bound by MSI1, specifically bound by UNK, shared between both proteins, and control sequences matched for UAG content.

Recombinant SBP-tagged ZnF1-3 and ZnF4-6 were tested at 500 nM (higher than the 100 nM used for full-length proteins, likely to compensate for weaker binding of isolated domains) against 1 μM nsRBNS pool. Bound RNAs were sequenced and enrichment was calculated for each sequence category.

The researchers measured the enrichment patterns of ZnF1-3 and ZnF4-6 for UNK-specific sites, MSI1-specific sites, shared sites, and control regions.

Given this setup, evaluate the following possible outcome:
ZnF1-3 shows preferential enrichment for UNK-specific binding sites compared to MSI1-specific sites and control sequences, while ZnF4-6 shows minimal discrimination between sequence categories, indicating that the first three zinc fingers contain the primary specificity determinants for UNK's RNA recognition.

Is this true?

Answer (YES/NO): NO